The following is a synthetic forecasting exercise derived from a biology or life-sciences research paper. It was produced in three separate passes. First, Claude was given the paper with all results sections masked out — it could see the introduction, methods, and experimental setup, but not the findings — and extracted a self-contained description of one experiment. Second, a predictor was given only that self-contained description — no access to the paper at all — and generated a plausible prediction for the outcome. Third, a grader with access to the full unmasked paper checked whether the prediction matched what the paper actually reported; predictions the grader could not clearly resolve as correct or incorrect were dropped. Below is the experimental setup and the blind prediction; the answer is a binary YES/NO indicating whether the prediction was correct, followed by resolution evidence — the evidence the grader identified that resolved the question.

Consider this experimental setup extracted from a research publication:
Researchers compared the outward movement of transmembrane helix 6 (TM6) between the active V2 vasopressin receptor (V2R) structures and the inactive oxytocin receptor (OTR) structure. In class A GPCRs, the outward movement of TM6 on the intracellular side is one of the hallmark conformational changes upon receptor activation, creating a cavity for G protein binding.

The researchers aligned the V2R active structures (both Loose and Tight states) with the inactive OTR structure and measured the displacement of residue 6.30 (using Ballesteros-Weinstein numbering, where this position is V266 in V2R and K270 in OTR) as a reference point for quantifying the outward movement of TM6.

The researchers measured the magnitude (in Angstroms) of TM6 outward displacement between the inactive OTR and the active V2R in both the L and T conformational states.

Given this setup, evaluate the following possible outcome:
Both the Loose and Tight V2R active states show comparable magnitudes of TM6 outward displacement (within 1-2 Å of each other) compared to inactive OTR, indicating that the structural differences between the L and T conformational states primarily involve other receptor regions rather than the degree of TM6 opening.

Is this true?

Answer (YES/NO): NO